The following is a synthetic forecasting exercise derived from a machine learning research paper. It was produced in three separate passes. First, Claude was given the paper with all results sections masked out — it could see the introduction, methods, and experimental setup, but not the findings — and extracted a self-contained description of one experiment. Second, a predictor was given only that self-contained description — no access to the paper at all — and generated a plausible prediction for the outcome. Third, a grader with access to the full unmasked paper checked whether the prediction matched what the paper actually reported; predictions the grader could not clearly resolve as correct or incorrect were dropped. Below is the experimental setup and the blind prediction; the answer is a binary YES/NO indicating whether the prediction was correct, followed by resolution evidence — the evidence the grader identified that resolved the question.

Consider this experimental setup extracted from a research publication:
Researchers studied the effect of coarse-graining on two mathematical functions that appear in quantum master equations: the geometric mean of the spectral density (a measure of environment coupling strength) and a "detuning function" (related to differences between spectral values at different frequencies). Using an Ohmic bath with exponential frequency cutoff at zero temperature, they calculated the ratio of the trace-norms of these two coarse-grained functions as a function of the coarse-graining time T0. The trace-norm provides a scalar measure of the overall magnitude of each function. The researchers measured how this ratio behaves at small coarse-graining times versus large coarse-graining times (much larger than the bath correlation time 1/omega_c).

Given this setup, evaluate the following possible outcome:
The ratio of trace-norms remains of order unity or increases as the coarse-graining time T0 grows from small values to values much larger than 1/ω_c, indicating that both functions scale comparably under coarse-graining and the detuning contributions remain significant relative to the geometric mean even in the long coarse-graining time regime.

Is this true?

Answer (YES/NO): NO